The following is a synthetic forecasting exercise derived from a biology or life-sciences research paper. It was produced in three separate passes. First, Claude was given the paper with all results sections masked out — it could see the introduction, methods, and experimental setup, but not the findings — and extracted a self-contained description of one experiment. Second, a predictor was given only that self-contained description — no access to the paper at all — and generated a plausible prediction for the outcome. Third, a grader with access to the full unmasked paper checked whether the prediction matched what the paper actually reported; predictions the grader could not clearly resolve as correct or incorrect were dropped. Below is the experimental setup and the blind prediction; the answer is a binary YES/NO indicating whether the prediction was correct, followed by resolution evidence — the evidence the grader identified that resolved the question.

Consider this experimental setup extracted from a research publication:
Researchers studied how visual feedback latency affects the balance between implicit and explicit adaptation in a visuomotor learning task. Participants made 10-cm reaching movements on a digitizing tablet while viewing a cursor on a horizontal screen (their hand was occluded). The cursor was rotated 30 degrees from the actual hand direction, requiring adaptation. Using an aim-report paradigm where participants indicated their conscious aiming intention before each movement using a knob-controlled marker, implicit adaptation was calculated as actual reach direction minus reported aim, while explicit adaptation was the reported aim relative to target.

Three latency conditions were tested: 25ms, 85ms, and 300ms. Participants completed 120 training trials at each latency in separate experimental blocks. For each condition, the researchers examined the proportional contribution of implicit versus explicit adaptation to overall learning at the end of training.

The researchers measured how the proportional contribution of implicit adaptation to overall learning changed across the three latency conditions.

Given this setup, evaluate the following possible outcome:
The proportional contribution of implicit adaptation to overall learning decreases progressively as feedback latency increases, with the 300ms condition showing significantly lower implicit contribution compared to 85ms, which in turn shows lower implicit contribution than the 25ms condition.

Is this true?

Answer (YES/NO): NO